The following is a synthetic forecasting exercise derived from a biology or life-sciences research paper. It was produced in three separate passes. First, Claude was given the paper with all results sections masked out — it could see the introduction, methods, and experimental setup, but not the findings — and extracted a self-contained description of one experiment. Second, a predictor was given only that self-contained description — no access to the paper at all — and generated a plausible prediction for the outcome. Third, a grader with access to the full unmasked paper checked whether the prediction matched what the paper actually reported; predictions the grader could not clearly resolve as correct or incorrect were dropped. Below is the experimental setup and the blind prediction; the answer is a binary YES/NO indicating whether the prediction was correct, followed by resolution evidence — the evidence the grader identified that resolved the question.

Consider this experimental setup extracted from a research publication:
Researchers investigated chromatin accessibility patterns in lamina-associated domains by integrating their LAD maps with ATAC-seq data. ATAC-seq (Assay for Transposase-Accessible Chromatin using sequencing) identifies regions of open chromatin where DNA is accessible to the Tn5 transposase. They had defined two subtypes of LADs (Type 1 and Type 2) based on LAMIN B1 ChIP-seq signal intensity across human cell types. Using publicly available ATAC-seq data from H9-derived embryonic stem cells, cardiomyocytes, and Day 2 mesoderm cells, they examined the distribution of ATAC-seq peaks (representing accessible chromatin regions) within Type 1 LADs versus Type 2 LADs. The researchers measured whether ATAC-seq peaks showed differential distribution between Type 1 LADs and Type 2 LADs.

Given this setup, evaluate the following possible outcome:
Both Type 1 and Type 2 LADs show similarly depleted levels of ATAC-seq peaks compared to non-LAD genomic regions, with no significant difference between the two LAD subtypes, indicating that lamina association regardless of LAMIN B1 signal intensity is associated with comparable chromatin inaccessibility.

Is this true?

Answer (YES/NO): NO